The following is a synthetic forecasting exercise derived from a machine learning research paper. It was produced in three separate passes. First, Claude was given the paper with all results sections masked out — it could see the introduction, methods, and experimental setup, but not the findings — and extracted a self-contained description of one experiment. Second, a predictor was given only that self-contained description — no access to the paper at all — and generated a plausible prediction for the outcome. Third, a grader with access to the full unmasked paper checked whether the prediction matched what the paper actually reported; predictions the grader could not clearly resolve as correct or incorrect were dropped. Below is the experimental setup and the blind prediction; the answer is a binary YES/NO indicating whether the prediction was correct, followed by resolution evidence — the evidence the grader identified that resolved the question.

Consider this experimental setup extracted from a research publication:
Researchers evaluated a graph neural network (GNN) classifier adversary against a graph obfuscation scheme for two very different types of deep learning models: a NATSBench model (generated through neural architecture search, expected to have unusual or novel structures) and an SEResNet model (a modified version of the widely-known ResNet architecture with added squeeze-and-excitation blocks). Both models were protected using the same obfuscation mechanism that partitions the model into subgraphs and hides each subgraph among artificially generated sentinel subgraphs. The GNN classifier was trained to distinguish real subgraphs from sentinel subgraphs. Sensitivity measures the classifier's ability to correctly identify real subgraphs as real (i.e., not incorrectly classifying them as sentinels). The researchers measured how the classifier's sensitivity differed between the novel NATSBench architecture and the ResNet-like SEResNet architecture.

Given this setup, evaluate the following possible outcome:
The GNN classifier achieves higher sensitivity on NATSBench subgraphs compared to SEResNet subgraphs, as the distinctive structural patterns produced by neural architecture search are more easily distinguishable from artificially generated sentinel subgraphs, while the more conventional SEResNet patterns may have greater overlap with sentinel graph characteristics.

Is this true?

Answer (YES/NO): YES